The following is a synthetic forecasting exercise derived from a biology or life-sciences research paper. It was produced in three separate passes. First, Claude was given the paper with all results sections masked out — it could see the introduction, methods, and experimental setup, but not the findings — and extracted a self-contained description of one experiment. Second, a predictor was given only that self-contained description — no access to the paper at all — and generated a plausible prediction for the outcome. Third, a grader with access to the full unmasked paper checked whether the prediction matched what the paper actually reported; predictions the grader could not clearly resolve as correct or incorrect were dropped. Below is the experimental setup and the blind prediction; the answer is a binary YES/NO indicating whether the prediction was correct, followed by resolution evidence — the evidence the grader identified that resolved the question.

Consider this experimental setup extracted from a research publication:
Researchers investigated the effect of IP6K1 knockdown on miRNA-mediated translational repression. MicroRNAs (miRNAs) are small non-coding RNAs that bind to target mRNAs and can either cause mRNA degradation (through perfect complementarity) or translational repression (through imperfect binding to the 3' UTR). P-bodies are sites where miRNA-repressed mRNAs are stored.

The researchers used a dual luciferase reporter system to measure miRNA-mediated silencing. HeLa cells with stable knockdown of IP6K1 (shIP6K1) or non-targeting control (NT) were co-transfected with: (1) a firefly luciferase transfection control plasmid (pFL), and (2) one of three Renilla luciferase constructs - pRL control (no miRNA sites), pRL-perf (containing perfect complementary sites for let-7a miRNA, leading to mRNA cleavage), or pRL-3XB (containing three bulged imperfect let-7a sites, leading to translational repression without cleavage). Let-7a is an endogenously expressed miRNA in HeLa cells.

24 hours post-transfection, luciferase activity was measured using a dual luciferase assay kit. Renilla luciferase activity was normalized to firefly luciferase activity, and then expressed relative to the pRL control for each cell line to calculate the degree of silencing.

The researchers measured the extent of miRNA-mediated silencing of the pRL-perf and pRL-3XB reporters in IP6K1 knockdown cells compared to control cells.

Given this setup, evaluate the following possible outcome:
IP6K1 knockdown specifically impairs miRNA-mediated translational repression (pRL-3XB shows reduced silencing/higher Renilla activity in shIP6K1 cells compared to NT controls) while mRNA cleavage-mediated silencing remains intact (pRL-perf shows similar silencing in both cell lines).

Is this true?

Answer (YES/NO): YES